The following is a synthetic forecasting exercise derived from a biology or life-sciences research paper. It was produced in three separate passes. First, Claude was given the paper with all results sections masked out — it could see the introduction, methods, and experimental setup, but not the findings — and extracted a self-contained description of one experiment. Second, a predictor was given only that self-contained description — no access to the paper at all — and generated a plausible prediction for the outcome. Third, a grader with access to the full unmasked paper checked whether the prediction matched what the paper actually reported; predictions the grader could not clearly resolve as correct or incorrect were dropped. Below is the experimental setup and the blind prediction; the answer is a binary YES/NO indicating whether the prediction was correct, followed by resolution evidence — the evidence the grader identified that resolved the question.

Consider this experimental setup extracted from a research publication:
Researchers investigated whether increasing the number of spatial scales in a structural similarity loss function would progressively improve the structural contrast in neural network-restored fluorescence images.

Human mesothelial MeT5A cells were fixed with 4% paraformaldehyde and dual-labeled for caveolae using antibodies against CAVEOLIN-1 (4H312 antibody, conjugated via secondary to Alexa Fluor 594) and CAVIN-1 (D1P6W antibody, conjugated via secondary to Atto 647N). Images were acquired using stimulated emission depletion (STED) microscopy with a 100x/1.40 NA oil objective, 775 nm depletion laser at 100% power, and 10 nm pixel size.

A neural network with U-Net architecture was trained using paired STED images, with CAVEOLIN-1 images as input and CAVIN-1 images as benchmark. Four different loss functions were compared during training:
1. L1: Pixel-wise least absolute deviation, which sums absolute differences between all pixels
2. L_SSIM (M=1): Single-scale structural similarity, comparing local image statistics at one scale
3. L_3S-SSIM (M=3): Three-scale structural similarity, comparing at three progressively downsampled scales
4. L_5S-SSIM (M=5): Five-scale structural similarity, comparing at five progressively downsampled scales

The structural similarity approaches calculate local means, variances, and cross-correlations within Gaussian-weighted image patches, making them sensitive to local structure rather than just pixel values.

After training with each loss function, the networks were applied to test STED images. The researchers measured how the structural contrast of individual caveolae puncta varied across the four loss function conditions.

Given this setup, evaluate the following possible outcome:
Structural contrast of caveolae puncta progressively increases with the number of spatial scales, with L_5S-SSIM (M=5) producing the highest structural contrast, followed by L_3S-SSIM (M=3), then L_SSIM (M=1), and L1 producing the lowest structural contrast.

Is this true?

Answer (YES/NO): NO